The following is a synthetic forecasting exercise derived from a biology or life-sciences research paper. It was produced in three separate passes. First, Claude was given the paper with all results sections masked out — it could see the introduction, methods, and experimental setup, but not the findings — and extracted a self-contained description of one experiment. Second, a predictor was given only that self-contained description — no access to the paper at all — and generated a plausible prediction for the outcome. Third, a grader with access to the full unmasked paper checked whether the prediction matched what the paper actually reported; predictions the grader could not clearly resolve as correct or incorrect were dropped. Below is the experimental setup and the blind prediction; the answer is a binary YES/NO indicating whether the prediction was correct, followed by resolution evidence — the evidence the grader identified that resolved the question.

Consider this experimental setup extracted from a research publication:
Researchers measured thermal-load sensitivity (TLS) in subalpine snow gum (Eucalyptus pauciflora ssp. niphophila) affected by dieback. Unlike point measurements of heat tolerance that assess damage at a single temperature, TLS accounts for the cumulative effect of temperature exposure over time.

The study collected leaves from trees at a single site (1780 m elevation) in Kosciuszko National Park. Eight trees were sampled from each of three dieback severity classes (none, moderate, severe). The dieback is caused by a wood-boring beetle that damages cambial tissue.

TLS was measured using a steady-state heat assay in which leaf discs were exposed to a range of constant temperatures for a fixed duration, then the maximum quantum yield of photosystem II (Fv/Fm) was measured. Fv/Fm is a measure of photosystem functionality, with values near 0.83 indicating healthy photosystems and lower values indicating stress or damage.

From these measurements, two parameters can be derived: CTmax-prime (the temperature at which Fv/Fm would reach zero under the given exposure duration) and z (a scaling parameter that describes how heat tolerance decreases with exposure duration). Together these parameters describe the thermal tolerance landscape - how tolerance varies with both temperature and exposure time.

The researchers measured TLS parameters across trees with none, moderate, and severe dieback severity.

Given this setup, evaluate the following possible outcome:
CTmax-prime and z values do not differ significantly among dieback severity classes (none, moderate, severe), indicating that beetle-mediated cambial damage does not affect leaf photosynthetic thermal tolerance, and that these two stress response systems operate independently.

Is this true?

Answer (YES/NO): NO